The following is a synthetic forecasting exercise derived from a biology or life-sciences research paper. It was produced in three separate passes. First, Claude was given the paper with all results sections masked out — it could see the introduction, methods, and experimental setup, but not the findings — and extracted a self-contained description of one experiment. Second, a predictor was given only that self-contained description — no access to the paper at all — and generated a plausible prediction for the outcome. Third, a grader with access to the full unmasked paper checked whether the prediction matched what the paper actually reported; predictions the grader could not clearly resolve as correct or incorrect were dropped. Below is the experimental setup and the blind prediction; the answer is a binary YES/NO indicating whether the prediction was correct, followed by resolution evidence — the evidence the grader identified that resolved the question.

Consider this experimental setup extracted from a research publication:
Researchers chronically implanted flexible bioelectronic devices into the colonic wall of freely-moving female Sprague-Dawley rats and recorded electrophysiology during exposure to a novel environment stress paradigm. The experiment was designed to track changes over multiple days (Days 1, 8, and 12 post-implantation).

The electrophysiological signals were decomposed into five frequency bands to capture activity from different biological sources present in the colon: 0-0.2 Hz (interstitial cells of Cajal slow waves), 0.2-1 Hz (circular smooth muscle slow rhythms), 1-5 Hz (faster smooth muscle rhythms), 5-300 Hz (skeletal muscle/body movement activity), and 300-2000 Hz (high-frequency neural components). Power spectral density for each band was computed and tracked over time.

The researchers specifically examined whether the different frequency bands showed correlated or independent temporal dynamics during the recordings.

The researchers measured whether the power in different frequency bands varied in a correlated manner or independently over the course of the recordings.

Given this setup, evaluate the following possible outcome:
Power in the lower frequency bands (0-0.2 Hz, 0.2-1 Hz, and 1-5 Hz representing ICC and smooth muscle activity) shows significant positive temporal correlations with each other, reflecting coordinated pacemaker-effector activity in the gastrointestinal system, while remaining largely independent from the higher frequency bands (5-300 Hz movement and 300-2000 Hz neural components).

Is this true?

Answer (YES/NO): NO